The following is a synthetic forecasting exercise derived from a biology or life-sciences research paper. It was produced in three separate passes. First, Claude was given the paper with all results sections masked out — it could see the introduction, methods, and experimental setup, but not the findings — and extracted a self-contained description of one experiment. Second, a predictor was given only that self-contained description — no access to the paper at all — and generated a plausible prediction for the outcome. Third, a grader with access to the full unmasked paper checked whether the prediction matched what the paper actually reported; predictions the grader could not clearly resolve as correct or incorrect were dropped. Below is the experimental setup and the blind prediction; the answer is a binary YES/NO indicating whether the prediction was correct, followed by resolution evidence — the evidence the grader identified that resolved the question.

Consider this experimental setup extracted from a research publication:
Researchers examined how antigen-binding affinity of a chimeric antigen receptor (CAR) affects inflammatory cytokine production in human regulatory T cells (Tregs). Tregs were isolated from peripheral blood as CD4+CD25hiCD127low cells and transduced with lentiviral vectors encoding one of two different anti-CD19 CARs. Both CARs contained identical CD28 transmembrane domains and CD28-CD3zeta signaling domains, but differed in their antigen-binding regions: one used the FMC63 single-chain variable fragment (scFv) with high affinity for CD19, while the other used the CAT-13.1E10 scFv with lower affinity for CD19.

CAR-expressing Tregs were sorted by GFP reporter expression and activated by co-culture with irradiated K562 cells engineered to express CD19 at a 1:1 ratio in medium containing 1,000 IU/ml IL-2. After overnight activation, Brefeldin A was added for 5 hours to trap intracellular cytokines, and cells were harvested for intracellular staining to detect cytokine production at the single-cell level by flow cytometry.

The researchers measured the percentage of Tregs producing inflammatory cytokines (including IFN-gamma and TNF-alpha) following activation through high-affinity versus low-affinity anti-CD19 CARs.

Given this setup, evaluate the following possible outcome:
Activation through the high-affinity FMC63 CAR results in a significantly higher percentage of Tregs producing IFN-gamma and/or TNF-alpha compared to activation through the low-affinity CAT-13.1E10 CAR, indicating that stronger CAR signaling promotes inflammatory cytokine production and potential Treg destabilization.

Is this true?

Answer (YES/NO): YES